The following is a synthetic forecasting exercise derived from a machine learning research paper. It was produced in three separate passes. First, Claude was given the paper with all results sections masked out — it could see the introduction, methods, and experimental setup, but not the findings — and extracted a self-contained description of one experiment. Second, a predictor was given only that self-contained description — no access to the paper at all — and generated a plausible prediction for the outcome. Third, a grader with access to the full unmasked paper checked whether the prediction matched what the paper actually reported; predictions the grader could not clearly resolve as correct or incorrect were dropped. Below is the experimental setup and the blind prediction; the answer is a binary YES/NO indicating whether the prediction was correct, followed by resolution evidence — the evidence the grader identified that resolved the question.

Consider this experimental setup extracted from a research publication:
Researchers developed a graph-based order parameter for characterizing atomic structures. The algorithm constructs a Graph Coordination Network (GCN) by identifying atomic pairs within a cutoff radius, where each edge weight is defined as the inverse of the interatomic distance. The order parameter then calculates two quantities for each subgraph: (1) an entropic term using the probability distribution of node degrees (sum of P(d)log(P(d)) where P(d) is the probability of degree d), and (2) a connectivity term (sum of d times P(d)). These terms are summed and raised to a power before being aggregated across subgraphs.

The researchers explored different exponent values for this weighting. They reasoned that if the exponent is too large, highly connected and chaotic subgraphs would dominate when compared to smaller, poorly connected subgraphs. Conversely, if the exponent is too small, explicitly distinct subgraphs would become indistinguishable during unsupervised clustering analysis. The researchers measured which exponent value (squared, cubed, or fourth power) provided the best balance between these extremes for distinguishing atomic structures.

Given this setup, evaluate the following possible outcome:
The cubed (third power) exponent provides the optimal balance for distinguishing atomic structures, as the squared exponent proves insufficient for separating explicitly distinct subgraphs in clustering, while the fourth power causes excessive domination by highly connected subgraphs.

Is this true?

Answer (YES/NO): YES